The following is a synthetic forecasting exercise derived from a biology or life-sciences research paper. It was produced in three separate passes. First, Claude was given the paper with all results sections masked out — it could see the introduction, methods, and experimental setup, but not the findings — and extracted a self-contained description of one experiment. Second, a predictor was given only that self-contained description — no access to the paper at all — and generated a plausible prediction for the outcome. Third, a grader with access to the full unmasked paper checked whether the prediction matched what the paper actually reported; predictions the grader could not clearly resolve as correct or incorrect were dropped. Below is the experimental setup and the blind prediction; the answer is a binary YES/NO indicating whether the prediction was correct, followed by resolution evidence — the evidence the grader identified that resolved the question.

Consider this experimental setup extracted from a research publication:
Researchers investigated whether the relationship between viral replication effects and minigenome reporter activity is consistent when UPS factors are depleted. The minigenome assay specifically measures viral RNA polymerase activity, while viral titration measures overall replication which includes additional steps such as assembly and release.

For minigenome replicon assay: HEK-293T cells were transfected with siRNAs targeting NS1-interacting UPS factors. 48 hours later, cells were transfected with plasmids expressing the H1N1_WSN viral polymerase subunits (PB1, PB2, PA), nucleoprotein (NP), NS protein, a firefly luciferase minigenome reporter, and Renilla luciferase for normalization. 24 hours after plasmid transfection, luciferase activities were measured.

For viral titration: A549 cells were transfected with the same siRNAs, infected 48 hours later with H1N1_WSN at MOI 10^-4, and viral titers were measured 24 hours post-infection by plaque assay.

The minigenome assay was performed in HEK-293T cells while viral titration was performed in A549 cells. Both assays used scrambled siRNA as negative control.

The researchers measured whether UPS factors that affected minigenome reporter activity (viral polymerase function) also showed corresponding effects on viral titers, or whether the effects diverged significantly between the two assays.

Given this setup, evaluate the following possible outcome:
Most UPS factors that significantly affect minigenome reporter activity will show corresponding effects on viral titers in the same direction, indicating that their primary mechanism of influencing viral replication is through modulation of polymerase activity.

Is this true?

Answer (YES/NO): NO